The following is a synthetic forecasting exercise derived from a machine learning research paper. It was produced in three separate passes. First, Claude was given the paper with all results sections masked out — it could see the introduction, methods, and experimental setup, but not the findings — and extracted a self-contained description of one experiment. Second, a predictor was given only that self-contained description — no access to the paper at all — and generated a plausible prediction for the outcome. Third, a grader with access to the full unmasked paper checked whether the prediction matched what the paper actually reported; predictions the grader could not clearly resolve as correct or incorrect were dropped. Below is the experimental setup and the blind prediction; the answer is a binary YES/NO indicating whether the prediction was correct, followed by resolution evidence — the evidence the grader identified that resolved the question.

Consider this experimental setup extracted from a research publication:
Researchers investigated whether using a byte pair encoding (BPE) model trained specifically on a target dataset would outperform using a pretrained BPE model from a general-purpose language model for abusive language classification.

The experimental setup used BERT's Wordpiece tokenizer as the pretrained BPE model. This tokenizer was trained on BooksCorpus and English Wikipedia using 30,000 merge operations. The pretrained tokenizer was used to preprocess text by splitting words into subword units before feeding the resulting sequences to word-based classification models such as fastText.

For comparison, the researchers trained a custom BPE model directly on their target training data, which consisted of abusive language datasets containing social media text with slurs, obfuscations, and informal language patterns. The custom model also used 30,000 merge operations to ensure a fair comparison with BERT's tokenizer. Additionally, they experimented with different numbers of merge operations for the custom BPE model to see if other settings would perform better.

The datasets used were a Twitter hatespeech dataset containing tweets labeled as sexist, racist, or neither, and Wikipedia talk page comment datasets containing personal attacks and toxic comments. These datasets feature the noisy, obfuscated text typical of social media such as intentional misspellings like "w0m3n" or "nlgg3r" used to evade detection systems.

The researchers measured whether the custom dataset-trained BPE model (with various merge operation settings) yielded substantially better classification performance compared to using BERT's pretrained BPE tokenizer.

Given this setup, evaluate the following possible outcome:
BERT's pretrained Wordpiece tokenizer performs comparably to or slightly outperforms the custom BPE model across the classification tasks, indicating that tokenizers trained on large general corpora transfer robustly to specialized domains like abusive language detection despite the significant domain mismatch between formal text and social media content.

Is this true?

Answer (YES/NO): NO